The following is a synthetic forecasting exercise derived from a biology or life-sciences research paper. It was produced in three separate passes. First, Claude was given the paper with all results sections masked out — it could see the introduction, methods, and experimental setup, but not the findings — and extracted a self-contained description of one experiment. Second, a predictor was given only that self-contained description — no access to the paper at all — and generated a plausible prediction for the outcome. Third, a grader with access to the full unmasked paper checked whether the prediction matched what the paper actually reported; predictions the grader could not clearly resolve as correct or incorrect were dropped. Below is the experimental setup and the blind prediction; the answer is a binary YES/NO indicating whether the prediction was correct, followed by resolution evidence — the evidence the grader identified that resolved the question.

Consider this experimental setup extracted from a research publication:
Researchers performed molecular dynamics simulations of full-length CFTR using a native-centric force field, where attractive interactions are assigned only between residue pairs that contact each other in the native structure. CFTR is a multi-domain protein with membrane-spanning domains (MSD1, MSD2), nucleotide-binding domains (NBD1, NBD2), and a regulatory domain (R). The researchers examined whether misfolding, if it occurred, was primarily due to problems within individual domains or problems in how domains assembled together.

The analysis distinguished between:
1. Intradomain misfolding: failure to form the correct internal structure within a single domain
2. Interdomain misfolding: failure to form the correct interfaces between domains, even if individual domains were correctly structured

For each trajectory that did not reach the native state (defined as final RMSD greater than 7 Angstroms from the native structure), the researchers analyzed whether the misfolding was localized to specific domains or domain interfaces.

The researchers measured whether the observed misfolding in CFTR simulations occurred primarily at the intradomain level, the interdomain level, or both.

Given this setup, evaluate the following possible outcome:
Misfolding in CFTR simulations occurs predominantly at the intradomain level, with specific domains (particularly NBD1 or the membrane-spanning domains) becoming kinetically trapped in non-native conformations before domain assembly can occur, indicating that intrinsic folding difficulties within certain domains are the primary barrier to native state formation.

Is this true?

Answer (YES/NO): NO